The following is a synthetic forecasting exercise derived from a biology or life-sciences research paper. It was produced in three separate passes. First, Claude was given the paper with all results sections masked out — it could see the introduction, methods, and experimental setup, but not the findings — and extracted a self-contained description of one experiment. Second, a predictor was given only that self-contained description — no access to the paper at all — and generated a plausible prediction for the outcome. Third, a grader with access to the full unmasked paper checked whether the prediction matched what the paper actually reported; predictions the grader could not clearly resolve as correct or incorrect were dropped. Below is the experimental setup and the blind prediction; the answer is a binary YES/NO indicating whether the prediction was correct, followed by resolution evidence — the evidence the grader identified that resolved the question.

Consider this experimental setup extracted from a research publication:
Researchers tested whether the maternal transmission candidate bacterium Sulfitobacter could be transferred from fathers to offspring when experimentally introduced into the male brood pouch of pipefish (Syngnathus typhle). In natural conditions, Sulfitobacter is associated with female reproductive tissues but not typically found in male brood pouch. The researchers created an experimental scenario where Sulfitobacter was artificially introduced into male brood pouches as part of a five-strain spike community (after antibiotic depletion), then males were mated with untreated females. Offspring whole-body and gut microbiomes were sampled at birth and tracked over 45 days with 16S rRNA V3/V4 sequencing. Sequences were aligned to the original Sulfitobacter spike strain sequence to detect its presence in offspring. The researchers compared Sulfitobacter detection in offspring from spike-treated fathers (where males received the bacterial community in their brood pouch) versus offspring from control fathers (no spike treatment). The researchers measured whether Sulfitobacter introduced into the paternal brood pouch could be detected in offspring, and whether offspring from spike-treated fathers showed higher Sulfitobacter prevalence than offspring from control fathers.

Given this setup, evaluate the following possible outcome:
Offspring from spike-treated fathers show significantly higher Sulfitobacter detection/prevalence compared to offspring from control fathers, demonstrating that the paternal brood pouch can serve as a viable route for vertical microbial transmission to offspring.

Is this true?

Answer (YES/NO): NO